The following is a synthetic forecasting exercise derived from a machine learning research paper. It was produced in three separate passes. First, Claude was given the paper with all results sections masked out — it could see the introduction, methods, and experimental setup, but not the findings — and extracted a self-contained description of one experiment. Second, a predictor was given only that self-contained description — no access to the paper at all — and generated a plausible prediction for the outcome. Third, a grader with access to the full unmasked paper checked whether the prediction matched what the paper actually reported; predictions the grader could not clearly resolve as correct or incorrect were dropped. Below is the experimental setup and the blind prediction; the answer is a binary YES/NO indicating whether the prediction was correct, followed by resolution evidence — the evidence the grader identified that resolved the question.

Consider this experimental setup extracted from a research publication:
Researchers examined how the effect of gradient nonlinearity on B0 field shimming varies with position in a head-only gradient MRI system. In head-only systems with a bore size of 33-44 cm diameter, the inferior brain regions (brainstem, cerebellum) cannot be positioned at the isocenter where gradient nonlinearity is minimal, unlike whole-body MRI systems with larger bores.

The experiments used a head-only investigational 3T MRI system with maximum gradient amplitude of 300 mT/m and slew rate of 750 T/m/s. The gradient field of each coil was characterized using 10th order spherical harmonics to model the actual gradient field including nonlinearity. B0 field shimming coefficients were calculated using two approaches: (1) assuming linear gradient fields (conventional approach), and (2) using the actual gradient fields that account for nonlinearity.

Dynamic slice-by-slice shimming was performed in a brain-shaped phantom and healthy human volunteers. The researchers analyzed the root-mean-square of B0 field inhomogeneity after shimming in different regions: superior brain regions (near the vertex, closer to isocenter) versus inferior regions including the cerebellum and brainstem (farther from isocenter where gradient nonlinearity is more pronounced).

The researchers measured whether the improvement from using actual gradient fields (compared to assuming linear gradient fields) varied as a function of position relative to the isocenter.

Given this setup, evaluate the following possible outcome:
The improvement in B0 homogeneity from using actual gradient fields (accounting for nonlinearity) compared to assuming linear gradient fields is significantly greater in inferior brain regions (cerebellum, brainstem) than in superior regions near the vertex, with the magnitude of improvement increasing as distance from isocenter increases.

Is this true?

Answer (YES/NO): NO